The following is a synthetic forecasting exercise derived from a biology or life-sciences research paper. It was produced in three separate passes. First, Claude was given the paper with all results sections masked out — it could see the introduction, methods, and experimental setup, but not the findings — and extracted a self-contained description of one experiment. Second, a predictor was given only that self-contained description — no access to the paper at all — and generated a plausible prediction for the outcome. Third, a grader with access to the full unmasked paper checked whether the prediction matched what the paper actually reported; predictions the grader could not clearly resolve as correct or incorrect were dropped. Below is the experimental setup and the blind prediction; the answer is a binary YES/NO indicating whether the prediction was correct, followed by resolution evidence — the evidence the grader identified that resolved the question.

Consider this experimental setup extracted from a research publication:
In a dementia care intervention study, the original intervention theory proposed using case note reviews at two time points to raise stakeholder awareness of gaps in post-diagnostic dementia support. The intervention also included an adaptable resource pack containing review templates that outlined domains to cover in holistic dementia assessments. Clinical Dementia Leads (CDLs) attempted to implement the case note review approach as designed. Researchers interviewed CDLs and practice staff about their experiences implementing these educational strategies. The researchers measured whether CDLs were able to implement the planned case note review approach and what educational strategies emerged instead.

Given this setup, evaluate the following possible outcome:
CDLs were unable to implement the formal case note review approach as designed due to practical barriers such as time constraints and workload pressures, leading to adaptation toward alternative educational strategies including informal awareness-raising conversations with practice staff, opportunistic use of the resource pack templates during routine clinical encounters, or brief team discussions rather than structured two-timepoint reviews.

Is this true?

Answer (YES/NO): YES